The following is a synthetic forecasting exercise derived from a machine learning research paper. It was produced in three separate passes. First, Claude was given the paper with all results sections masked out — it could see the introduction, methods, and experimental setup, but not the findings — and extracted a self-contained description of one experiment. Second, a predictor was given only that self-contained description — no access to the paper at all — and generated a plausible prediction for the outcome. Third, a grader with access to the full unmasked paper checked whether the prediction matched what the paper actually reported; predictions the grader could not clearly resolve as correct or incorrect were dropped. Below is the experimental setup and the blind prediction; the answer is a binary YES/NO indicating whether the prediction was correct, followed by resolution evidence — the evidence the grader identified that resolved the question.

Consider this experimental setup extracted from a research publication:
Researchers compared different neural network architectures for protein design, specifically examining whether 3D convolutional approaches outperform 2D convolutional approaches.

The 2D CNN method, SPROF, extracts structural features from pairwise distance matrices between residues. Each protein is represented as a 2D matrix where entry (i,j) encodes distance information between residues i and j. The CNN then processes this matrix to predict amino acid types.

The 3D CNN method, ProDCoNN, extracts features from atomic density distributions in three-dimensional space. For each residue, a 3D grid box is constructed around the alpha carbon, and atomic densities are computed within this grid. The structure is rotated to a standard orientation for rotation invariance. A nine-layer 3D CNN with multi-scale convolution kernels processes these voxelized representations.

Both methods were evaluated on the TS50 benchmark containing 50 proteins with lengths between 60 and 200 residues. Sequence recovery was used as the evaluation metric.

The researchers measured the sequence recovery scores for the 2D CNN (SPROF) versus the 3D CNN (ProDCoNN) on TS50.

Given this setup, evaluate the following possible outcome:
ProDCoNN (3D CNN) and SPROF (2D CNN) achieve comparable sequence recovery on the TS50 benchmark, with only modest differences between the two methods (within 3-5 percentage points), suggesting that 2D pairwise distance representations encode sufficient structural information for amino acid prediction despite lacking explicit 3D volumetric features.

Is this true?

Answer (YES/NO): NO